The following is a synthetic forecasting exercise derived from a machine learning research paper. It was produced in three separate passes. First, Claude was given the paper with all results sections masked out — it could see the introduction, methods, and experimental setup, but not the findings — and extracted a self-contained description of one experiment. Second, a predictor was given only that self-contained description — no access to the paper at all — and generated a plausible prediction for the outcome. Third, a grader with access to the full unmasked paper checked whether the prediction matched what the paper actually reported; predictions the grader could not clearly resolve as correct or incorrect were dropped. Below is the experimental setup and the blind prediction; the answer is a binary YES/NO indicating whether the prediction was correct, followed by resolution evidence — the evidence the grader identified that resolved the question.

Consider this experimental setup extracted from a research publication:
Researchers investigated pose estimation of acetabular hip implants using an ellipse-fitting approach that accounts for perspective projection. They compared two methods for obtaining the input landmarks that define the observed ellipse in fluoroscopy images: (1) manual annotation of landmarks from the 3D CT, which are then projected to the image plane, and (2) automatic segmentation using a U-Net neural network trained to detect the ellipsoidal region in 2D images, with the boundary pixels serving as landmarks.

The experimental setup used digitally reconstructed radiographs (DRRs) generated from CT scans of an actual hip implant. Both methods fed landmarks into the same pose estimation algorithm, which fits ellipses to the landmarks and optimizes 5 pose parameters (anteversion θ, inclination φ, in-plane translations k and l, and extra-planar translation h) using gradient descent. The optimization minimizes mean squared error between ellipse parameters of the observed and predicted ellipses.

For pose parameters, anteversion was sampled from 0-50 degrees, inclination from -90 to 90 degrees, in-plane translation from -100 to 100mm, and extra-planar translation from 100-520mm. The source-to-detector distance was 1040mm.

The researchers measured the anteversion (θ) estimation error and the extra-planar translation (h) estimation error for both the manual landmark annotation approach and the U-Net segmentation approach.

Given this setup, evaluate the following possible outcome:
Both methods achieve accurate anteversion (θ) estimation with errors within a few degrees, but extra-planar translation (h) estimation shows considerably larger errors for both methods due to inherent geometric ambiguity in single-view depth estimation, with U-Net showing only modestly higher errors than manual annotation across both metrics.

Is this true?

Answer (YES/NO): NO